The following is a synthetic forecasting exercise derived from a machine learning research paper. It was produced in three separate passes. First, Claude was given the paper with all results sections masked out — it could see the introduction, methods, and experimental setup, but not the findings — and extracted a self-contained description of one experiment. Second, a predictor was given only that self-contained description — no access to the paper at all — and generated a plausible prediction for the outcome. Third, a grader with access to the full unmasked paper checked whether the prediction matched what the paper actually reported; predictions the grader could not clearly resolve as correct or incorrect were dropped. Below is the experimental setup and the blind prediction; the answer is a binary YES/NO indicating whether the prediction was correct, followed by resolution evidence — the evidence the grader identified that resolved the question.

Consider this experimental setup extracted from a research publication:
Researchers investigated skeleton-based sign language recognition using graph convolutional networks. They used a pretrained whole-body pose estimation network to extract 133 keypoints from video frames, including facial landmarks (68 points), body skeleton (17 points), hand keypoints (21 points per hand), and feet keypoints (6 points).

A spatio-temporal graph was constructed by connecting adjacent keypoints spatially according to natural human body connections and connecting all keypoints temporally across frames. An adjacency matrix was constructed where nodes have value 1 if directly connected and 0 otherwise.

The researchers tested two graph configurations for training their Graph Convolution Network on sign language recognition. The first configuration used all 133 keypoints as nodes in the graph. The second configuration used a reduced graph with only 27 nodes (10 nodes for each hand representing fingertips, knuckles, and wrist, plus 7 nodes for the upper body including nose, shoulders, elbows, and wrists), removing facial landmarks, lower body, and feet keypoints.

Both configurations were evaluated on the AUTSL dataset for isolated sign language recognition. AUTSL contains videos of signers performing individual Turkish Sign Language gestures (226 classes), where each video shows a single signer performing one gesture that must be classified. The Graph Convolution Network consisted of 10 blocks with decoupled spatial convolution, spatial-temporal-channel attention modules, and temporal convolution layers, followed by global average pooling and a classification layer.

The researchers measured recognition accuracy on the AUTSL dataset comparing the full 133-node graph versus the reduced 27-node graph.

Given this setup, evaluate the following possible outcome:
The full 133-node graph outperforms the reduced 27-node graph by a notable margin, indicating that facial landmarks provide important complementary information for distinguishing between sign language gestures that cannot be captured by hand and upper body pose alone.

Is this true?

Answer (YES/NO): NO